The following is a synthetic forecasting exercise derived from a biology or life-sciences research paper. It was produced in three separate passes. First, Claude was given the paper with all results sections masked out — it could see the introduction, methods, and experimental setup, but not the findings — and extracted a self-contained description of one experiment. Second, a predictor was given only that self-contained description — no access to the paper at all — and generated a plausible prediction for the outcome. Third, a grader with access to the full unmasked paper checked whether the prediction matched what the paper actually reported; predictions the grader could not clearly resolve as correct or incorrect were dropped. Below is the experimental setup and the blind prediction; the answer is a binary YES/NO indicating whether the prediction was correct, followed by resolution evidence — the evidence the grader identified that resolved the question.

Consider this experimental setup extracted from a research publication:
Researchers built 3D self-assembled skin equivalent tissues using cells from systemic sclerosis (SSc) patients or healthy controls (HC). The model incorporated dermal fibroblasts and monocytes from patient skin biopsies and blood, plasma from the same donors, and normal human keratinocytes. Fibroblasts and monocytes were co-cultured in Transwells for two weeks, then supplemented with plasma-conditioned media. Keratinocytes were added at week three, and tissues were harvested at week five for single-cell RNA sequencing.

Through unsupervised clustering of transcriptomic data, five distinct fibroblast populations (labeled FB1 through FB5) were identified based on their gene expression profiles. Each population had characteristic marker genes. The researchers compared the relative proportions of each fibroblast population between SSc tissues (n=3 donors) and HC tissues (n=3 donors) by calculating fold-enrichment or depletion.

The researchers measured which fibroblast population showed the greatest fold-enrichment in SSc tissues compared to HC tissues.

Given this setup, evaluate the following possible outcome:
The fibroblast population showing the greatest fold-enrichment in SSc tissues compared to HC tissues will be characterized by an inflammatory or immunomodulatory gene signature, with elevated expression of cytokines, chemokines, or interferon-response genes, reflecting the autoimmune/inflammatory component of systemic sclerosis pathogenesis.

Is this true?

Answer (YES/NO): NO